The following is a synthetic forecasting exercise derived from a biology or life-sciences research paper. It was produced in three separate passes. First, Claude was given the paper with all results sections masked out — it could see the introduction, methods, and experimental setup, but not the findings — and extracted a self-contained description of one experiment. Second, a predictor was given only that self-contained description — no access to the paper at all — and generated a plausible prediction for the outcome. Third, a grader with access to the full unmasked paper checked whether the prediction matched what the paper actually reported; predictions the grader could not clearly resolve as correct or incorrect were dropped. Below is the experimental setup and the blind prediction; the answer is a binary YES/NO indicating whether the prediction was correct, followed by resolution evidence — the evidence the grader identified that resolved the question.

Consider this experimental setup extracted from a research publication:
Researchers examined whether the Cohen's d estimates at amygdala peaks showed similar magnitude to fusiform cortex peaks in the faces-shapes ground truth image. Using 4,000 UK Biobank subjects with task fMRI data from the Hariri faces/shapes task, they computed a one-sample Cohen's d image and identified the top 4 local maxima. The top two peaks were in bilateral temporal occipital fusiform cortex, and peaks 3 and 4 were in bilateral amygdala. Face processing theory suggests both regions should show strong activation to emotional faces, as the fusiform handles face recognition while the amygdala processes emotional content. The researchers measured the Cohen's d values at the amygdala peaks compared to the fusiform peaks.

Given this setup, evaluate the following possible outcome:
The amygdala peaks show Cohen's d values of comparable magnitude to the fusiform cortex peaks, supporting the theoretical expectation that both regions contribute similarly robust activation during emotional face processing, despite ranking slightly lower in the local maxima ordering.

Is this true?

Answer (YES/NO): YES